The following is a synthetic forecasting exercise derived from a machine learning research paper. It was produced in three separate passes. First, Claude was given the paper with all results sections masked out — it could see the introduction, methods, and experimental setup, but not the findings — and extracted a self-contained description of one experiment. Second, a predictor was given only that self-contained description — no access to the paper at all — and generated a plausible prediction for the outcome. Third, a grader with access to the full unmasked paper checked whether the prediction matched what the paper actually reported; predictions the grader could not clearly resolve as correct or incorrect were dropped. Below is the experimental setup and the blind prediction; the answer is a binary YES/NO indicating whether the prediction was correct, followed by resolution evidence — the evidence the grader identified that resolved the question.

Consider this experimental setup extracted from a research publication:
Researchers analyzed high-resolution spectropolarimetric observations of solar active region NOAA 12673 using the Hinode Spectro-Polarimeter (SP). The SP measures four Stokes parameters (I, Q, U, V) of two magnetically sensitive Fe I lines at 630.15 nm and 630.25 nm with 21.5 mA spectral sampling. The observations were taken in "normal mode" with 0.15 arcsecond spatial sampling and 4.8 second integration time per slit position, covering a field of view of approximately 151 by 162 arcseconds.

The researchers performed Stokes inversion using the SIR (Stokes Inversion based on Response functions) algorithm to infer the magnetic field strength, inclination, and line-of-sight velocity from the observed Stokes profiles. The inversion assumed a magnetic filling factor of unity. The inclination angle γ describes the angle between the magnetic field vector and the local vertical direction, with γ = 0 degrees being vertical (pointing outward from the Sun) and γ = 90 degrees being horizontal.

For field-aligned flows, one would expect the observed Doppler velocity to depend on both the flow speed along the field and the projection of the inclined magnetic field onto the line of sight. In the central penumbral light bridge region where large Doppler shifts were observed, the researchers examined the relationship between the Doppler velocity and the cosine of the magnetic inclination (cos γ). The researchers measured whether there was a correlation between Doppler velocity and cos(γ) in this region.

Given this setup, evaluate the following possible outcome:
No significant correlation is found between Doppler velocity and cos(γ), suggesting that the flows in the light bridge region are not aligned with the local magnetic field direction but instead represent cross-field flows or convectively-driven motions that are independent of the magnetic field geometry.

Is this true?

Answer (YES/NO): NO